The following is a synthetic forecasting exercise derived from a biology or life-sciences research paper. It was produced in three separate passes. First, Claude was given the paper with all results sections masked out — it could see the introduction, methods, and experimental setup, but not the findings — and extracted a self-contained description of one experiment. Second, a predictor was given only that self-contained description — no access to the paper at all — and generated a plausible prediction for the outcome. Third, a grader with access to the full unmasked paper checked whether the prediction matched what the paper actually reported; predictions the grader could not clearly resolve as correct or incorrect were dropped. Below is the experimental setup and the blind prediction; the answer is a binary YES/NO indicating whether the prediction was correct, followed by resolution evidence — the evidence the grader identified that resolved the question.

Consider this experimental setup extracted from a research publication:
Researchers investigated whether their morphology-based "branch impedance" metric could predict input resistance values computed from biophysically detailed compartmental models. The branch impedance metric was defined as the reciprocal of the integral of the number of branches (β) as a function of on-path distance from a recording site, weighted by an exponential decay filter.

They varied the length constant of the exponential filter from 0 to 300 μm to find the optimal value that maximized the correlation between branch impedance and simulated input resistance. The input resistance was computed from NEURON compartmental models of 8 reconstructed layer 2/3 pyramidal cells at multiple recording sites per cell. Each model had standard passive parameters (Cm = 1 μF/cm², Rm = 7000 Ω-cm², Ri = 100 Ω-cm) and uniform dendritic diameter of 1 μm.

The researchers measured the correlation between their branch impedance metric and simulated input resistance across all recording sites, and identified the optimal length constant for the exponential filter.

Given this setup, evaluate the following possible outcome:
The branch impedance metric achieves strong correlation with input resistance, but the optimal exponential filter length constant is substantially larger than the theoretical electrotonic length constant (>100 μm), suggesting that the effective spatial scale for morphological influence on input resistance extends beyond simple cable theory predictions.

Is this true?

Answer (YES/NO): NO